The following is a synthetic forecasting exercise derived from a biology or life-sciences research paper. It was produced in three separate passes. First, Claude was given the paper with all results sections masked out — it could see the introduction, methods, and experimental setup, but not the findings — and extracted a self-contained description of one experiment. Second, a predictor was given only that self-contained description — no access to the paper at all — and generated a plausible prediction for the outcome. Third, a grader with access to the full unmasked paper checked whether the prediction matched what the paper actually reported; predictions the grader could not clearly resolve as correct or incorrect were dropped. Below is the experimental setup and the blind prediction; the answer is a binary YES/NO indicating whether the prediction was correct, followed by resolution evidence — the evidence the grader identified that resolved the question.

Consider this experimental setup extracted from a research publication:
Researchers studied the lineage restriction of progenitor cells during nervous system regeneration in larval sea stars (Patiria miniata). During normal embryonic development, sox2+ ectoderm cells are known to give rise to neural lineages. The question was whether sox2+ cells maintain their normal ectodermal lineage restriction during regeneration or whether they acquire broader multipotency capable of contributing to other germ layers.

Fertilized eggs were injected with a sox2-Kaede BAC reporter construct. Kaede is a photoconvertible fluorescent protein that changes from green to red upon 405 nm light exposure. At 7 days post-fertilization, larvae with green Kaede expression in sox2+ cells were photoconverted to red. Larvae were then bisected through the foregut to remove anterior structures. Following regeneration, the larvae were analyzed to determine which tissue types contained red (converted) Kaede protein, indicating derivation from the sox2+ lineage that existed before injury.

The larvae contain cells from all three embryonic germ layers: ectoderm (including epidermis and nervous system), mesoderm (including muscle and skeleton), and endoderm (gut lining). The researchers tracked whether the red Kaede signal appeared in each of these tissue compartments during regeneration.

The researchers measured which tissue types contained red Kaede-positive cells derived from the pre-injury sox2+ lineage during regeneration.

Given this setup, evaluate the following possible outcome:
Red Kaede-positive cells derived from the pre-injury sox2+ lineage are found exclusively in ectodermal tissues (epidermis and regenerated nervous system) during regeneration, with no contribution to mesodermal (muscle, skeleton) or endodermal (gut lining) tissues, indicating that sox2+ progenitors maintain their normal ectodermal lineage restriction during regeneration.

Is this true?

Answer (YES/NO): YES